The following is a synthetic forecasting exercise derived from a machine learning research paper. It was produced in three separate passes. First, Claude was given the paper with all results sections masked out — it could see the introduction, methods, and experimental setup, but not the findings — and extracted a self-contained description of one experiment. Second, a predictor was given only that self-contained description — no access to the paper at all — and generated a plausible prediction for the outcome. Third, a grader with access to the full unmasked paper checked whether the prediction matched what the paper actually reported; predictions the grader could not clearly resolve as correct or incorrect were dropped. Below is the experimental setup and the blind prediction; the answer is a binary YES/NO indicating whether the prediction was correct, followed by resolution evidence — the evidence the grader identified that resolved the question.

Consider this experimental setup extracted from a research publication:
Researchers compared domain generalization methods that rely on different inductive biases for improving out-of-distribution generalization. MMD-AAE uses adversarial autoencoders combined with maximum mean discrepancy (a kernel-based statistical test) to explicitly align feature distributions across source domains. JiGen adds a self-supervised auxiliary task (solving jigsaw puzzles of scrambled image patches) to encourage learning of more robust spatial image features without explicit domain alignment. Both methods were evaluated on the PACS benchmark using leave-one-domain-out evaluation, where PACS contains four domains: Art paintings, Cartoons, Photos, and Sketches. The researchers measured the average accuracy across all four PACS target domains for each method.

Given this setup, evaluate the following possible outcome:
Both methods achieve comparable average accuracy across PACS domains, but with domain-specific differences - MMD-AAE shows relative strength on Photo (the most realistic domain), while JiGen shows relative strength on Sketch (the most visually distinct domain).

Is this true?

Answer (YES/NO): NO